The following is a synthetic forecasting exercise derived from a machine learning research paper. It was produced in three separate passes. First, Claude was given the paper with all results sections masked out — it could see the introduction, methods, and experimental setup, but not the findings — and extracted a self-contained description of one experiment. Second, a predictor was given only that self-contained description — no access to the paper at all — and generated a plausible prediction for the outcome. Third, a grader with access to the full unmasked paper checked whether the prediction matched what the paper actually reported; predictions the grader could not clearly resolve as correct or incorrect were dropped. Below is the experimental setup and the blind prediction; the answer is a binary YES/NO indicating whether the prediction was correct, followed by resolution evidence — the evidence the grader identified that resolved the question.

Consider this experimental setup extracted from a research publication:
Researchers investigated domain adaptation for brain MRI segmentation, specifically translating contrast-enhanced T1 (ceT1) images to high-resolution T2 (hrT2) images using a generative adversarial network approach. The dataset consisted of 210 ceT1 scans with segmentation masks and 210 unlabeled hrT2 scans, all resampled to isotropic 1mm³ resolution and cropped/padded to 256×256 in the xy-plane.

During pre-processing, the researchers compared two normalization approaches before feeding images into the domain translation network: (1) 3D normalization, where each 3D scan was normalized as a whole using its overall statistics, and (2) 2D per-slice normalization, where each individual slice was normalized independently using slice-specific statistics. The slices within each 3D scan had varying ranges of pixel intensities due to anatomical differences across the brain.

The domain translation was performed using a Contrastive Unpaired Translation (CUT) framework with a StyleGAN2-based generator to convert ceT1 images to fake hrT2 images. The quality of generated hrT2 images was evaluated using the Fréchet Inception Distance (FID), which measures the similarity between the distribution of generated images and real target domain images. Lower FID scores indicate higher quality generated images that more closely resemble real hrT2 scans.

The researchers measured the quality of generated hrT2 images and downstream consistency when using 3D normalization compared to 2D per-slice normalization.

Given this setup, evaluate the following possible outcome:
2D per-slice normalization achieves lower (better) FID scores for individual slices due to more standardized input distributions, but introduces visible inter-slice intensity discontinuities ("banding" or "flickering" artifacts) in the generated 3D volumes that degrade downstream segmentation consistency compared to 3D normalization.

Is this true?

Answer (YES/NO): NO